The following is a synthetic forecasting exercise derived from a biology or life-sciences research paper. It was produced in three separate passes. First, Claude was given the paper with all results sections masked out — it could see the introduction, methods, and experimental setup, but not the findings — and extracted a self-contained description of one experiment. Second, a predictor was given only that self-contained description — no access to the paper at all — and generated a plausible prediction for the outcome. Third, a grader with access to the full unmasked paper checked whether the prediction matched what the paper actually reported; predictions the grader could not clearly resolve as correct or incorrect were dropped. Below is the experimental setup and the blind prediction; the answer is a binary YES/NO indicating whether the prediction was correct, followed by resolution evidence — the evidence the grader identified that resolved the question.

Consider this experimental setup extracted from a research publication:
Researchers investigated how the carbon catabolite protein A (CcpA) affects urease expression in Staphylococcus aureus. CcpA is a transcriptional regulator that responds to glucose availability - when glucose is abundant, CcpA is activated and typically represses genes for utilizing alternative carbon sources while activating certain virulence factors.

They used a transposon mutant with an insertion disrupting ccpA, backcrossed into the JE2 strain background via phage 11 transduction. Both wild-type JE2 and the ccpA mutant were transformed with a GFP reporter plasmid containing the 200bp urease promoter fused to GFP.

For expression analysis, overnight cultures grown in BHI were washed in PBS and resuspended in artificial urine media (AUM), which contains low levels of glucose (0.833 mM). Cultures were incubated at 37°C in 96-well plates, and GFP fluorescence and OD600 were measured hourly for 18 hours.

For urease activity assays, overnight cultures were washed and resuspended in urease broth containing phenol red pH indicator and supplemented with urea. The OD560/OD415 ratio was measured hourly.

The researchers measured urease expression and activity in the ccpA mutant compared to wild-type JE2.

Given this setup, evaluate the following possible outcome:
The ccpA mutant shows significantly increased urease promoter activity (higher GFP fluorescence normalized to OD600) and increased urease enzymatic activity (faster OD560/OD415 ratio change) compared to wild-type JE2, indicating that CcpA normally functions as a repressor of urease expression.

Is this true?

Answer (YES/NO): NO